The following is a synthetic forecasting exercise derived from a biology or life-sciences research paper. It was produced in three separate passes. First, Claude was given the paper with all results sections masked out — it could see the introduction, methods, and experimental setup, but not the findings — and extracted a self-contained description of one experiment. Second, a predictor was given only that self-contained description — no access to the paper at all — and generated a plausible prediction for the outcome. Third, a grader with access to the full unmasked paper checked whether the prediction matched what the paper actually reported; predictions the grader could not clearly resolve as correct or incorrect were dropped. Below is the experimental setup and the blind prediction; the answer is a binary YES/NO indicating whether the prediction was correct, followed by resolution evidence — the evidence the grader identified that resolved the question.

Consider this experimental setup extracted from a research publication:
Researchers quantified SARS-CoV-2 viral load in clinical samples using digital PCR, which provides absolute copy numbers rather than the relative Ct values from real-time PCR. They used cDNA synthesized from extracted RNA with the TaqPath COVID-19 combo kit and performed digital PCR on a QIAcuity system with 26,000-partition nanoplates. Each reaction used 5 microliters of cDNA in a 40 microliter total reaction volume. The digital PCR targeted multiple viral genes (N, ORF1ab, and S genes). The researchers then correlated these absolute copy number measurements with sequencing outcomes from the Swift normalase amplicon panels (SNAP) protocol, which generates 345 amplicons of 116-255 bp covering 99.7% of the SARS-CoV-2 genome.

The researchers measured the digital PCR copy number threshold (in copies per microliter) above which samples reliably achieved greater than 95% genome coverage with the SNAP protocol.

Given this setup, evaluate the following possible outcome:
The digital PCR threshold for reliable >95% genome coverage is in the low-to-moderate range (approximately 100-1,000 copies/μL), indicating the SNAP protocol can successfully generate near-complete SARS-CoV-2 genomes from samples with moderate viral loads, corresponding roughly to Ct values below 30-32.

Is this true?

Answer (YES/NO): NO